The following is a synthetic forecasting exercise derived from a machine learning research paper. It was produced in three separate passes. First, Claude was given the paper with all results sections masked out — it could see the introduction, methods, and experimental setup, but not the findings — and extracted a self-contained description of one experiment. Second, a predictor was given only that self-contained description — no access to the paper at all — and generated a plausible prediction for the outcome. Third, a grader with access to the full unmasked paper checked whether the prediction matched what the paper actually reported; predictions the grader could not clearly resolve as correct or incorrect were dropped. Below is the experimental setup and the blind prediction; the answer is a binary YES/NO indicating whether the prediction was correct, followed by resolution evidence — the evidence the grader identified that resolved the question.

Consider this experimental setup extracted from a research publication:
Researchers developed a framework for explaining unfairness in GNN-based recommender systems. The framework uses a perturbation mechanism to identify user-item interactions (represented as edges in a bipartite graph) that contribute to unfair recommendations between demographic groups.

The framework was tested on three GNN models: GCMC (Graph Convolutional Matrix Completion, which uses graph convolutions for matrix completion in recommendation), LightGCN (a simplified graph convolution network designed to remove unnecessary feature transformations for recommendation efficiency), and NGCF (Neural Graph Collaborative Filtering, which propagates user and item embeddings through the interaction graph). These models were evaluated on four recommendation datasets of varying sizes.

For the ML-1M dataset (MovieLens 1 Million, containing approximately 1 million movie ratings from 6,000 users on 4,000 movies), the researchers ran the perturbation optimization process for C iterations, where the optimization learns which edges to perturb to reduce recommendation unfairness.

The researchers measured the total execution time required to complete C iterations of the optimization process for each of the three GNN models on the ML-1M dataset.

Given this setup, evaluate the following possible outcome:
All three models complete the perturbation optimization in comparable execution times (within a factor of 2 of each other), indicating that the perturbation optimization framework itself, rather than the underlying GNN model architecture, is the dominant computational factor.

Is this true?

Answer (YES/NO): NO